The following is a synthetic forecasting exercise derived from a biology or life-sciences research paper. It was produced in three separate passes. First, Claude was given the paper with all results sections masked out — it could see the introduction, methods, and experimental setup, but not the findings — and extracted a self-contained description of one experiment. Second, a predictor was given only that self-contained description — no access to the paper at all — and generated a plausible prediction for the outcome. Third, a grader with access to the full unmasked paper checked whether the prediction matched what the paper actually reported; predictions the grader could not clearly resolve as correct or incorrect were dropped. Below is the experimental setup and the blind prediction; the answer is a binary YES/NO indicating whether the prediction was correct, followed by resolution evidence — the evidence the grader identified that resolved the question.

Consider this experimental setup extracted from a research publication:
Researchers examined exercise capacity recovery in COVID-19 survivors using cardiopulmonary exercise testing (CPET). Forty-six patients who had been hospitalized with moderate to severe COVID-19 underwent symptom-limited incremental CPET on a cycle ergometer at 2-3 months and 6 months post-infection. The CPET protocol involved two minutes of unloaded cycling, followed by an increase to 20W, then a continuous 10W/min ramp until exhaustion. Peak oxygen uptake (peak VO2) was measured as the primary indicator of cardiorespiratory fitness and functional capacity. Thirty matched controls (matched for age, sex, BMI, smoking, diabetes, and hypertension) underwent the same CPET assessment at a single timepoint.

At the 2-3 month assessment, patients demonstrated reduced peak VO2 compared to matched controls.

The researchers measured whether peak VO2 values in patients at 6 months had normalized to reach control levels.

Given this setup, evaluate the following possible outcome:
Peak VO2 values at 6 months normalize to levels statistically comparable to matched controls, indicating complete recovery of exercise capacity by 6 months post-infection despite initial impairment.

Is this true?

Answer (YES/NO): NO